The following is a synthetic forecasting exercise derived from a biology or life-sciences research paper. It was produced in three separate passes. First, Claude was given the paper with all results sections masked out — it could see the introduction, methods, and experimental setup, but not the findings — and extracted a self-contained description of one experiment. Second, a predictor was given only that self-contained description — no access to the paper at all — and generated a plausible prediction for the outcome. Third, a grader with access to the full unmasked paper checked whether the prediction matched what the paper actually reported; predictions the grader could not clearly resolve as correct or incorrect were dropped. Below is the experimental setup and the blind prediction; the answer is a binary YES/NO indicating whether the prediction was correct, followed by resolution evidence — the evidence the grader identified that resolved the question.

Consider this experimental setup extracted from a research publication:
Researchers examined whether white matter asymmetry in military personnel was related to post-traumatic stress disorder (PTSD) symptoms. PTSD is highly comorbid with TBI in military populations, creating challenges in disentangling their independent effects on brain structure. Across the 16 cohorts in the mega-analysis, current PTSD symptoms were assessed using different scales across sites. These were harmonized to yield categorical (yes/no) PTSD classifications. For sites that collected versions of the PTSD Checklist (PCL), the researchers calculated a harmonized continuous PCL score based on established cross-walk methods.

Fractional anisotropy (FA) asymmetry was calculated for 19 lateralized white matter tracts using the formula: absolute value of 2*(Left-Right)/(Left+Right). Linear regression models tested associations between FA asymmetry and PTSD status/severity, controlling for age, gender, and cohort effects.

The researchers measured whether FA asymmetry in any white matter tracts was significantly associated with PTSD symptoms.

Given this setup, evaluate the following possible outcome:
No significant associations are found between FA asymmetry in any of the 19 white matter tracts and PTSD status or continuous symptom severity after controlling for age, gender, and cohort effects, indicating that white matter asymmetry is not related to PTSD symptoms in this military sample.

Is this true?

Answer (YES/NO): YES